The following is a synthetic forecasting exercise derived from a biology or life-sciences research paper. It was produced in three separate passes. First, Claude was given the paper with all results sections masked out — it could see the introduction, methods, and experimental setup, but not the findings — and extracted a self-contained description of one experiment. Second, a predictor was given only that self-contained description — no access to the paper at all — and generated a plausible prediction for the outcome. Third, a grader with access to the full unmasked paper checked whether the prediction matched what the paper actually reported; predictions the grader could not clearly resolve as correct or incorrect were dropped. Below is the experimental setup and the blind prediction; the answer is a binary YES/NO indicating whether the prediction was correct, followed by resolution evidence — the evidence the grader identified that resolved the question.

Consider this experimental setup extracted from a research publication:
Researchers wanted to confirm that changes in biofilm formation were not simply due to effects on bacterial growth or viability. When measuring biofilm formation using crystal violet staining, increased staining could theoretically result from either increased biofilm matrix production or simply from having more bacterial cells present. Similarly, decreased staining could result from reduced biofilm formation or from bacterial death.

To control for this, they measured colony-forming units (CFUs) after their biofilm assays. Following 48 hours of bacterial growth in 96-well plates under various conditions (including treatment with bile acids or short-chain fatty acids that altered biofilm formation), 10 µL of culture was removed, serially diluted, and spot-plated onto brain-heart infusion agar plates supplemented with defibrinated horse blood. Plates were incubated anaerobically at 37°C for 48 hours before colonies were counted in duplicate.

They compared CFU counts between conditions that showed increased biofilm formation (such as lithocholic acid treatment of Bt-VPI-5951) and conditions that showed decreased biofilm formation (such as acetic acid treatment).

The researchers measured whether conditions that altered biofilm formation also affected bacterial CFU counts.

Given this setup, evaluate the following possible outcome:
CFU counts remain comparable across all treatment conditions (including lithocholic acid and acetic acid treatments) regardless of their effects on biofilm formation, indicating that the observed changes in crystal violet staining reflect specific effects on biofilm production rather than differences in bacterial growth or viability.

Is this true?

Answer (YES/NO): NO